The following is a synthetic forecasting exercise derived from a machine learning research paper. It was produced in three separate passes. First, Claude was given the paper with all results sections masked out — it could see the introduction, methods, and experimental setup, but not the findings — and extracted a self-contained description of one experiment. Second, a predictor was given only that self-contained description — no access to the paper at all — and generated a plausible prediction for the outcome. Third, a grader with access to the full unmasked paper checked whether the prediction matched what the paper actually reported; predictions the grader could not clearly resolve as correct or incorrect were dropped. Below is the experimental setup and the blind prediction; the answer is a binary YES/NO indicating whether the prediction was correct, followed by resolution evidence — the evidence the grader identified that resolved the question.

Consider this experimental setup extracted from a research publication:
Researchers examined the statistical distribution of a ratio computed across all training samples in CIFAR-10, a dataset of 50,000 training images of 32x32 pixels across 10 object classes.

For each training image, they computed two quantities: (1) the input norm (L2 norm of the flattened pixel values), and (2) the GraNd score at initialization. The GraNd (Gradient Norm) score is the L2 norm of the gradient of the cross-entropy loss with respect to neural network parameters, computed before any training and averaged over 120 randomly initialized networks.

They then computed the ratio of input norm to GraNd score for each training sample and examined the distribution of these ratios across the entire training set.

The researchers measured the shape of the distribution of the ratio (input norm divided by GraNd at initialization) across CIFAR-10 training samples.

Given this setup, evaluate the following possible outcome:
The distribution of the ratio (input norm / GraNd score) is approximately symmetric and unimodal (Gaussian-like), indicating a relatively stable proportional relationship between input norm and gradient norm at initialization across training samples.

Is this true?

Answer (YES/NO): NO